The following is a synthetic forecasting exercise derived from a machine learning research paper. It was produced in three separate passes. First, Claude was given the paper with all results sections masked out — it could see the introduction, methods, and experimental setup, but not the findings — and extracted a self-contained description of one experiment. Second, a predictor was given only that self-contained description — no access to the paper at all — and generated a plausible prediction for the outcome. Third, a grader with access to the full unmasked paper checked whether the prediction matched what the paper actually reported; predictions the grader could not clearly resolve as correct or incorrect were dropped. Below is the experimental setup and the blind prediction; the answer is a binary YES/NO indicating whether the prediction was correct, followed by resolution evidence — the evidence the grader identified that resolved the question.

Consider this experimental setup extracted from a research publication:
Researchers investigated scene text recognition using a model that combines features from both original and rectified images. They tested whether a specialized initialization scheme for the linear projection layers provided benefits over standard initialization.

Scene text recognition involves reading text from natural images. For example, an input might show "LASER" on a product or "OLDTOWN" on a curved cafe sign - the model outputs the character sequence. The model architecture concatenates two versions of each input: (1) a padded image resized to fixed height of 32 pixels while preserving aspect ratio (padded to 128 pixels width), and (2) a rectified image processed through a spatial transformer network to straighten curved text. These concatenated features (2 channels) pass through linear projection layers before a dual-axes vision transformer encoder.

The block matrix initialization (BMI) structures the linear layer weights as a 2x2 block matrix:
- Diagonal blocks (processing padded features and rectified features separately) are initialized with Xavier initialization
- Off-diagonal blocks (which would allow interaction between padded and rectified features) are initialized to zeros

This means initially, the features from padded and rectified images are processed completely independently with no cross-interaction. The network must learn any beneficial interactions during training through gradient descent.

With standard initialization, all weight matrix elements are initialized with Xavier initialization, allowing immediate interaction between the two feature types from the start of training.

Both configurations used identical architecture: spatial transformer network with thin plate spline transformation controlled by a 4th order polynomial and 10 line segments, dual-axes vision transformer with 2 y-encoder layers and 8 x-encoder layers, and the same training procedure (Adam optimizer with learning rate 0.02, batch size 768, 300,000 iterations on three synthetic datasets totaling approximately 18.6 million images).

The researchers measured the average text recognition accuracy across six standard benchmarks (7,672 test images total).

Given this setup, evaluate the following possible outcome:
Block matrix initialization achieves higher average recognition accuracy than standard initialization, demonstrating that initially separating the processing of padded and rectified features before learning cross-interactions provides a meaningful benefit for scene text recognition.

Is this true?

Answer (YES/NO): NO